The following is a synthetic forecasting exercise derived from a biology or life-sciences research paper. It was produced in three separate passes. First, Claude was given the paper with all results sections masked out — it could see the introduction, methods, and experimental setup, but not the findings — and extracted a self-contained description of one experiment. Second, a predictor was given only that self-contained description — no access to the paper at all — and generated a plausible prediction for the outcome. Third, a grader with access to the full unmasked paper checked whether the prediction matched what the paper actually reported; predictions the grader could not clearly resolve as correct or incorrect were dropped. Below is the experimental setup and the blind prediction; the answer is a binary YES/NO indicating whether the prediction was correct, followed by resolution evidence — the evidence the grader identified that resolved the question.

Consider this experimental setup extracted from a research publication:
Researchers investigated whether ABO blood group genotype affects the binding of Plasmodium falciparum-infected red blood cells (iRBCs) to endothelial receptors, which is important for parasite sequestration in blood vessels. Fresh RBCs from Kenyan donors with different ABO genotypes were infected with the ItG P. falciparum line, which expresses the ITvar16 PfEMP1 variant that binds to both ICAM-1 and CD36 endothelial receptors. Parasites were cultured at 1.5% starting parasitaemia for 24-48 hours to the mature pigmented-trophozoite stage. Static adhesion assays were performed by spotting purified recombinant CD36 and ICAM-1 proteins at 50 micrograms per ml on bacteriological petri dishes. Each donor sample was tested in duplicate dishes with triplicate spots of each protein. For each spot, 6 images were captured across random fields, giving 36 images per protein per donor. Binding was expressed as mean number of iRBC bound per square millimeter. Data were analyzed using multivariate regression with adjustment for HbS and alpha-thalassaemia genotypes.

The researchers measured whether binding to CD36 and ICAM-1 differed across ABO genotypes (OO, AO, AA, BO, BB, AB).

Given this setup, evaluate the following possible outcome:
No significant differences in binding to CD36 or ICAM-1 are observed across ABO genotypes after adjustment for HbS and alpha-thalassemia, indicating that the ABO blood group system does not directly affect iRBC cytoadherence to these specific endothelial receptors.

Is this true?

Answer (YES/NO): YES